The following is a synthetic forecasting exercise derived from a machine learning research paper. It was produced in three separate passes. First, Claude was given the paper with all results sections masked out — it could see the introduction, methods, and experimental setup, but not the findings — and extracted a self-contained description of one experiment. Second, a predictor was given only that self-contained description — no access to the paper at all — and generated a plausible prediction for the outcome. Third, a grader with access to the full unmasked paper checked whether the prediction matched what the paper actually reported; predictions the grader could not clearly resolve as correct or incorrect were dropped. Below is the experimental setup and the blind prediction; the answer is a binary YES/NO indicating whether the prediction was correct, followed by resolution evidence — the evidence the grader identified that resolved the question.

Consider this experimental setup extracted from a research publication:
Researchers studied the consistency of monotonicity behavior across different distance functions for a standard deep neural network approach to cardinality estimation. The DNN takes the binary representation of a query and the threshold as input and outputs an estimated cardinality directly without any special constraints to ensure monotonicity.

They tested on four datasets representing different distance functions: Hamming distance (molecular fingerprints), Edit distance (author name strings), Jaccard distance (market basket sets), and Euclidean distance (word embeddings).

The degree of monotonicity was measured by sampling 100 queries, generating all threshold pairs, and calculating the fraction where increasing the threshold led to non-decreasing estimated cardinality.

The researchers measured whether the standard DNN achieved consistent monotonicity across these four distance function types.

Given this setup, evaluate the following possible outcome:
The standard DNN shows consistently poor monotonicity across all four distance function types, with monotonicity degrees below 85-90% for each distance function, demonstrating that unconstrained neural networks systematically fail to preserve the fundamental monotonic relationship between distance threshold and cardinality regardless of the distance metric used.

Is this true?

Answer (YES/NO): NO